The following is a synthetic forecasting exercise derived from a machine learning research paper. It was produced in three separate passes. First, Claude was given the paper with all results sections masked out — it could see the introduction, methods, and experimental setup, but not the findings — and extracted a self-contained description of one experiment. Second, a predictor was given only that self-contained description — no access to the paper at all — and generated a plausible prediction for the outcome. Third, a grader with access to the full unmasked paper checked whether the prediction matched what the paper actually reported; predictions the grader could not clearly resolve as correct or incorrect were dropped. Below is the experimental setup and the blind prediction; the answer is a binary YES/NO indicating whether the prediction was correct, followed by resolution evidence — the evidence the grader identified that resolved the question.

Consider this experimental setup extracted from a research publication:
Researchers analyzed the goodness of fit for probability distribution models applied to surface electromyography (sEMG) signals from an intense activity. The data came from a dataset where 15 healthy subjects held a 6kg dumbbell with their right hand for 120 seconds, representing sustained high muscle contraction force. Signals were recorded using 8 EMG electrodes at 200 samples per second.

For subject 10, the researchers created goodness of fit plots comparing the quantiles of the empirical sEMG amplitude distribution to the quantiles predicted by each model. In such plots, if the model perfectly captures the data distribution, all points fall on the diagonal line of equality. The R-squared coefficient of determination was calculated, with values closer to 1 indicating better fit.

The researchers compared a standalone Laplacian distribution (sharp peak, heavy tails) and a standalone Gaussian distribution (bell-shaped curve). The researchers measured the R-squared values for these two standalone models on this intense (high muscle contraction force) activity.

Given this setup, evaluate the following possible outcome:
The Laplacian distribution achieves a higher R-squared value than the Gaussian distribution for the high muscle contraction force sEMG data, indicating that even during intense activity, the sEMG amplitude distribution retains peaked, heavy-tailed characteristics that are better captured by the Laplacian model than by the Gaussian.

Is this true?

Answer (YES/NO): NO